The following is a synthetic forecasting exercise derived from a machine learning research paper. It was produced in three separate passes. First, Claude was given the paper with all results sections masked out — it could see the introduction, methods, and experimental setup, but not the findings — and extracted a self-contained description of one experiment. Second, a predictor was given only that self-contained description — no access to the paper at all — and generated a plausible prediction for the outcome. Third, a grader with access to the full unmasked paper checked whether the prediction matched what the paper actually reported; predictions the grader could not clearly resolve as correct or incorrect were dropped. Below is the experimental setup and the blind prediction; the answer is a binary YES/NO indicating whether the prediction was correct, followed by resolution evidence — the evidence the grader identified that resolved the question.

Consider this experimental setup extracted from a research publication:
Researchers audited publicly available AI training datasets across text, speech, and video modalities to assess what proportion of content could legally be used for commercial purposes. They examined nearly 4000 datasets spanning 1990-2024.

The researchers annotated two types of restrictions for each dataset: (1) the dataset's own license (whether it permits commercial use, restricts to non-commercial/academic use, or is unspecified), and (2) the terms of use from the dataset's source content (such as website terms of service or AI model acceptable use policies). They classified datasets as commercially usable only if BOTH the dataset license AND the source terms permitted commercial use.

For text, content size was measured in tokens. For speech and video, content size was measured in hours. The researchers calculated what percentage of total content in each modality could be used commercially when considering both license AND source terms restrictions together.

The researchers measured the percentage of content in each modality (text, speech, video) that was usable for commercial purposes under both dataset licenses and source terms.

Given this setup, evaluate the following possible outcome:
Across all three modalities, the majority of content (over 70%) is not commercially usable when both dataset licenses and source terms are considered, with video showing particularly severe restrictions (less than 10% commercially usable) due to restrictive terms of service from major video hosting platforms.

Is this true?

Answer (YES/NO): NO